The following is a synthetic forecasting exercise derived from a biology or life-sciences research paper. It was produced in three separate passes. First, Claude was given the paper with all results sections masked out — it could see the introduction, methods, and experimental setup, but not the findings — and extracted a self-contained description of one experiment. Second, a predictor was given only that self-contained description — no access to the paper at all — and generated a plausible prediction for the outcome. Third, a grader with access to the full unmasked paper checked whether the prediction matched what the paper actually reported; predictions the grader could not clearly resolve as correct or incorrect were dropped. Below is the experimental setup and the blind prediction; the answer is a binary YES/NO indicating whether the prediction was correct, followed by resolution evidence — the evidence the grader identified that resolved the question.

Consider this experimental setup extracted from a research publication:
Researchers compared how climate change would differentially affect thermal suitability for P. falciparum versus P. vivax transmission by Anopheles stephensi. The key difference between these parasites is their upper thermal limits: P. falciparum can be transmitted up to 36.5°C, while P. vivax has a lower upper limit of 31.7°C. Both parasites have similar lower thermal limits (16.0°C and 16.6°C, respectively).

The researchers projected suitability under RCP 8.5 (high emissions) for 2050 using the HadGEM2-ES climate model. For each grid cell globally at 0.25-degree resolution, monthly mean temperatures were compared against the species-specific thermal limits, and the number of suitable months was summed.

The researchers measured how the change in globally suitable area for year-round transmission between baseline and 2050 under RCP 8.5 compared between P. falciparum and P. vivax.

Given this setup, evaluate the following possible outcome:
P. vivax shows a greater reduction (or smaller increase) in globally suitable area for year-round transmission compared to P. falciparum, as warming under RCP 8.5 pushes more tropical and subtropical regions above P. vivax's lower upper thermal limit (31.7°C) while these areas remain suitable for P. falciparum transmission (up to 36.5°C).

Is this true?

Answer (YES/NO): YES